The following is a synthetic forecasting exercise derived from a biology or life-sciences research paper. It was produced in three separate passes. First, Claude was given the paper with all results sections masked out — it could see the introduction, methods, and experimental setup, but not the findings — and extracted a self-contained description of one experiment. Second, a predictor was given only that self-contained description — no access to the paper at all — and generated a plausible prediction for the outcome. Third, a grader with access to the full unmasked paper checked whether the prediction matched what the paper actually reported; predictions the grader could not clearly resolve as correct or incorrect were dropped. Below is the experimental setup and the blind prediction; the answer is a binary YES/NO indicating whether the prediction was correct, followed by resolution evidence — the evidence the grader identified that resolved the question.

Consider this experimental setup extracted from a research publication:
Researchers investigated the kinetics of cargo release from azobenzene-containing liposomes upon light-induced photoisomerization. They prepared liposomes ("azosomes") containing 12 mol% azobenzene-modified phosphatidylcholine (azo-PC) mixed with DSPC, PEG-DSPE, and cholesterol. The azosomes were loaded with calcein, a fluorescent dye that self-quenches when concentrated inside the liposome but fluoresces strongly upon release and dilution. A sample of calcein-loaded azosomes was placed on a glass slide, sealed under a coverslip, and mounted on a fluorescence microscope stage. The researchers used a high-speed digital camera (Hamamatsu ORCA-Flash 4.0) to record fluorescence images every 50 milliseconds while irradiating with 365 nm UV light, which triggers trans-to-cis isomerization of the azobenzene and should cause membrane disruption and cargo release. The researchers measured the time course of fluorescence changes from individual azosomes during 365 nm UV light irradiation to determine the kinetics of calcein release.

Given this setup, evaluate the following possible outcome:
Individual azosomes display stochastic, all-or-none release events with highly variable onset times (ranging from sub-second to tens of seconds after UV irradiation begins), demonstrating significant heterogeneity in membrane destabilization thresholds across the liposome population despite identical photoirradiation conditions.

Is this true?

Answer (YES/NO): NO